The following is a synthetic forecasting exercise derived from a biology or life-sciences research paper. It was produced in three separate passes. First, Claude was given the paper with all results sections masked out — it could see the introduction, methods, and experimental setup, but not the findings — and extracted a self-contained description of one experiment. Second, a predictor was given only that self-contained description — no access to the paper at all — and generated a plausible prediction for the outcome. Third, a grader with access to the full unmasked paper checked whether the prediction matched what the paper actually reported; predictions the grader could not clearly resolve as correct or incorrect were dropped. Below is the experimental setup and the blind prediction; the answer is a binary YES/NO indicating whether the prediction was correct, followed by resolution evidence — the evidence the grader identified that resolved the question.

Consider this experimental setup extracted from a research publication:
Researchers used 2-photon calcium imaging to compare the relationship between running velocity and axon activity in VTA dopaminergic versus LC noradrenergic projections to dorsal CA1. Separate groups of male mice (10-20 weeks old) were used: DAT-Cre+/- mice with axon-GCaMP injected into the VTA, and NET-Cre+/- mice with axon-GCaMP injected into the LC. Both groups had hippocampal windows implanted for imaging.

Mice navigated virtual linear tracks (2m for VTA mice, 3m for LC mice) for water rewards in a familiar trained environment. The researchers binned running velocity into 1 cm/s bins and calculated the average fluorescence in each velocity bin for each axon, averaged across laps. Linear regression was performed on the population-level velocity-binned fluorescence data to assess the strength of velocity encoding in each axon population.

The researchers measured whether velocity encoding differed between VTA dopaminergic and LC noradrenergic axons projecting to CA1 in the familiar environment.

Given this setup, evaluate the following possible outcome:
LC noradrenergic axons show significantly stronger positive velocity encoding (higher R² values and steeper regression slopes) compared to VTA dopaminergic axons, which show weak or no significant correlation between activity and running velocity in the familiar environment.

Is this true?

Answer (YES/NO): NO